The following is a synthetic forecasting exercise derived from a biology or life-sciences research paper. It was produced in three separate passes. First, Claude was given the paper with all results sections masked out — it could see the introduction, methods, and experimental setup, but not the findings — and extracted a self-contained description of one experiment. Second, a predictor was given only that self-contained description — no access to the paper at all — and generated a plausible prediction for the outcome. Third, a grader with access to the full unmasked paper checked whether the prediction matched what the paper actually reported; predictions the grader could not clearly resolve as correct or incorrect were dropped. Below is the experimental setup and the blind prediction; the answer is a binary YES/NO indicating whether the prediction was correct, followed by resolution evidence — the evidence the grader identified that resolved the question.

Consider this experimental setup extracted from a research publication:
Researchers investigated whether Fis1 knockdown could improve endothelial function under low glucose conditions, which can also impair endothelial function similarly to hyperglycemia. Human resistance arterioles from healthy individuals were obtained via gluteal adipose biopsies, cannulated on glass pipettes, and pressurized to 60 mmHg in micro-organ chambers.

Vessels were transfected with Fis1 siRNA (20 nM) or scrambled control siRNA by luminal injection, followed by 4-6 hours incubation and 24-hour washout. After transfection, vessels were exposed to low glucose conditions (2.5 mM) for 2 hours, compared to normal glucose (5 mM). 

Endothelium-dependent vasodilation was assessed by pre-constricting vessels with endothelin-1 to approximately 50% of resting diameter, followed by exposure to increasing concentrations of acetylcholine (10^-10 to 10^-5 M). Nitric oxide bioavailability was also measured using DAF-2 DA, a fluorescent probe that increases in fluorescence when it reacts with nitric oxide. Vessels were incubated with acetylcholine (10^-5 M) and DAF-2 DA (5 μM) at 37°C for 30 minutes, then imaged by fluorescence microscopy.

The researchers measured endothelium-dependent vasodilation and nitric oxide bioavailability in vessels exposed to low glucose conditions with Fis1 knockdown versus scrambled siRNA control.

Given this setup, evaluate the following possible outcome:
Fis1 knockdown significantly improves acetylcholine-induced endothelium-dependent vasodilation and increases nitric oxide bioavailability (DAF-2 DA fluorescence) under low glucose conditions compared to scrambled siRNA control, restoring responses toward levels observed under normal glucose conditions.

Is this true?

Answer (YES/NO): YES